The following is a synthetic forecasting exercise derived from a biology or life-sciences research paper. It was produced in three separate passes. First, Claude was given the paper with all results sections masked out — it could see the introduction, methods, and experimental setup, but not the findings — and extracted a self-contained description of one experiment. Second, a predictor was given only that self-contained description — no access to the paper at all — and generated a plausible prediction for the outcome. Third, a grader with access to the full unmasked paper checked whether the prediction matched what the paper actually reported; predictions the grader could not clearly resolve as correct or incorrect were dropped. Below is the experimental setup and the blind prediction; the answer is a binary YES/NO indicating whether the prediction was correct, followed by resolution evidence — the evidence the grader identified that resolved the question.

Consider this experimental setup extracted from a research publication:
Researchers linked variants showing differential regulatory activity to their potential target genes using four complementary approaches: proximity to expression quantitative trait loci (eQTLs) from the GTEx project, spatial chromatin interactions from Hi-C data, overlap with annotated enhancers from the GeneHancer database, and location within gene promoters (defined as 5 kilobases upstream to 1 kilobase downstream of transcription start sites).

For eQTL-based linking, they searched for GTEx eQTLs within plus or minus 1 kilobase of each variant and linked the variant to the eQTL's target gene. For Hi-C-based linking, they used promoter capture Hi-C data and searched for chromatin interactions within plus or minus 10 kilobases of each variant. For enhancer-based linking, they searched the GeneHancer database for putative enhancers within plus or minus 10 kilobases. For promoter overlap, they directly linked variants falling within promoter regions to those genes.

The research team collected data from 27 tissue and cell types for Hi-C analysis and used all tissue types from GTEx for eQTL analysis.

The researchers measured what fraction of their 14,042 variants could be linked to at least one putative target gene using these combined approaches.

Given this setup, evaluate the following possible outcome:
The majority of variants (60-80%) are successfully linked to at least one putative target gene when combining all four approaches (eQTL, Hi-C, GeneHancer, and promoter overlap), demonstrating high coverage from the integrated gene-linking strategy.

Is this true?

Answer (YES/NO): YES